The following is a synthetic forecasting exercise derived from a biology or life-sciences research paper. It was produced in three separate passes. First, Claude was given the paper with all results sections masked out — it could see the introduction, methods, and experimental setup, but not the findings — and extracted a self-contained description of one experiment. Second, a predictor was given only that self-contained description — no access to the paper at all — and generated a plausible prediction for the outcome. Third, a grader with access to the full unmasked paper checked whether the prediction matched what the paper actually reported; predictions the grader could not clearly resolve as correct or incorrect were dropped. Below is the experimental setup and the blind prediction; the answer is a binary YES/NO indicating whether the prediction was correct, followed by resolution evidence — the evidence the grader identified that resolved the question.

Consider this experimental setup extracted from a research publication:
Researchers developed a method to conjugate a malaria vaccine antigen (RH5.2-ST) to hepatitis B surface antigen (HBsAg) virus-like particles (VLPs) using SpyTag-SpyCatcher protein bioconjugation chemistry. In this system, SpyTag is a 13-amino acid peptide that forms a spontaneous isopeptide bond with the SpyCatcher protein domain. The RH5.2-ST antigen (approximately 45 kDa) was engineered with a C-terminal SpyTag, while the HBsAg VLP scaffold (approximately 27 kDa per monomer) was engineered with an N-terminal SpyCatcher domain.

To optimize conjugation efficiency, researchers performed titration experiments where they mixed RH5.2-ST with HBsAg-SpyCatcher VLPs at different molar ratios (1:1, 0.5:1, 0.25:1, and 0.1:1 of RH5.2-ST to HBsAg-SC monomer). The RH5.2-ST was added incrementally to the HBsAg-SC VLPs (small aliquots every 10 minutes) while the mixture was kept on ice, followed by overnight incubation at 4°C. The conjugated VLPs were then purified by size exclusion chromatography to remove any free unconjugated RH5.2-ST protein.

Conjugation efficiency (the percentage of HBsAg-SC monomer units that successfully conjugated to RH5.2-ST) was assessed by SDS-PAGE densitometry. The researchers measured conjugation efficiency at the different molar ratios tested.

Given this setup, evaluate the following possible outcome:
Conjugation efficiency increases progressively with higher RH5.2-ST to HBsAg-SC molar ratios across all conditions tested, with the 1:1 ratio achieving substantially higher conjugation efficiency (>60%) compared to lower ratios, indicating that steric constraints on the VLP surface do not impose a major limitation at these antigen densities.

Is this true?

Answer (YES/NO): YES